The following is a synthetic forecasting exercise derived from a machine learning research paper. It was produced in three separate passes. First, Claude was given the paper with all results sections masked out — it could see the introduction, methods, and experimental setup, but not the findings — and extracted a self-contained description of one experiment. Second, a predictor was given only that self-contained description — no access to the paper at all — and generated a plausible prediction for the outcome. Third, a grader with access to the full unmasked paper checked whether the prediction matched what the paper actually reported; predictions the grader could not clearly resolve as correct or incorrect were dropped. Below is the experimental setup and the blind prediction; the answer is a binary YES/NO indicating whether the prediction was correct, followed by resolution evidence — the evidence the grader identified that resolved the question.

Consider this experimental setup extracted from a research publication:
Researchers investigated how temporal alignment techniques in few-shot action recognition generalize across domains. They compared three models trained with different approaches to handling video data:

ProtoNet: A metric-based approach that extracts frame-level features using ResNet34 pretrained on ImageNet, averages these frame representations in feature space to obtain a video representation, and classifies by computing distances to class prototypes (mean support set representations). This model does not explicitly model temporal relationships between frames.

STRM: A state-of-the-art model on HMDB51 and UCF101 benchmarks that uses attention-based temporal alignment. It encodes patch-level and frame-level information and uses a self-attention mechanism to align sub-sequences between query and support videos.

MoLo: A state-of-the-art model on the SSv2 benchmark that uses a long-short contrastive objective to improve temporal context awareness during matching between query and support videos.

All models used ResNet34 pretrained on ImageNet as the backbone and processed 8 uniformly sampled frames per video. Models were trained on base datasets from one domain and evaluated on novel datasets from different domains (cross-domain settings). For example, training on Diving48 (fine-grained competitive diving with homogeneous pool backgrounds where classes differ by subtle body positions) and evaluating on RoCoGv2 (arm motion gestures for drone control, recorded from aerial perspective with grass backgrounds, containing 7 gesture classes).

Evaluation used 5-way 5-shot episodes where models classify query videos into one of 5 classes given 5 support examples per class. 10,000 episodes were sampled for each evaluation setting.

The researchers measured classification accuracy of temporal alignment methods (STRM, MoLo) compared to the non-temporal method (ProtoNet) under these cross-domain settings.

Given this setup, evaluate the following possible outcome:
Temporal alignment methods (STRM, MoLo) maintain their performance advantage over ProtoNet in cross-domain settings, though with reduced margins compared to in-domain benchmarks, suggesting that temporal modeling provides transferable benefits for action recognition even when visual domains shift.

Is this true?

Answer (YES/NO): NO